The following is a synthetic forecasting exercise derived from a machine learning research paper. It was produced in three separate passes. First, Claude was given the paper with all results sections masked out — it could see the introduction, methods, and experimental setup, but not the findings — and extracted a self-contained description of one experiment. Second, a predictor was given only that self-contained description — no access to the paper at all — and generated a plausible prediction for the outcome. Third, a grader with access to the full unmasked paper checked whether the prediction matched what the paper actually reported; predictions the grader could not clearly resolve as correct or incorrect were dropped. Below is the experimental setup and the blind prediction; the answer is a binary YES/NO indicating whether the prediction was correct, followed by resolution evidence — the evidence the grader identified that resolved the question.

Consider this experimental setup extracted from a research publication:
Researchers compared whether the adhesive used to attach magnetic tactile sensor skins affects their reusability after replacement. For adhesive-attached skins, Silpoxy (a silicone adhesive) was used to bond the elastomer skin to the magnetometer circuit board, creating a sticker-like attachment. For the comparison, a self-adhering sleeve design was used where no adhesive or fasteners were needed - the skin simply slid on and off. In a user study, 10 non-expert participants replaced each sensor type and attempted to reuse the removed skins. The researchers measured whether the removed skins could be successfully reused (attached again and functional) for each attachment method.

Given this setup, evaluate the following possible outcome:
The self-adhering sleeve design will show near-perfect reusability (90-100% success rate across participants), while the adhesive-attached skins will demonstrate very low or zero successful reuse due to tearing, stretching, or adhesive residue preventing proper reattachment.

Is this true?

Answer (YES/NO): NO